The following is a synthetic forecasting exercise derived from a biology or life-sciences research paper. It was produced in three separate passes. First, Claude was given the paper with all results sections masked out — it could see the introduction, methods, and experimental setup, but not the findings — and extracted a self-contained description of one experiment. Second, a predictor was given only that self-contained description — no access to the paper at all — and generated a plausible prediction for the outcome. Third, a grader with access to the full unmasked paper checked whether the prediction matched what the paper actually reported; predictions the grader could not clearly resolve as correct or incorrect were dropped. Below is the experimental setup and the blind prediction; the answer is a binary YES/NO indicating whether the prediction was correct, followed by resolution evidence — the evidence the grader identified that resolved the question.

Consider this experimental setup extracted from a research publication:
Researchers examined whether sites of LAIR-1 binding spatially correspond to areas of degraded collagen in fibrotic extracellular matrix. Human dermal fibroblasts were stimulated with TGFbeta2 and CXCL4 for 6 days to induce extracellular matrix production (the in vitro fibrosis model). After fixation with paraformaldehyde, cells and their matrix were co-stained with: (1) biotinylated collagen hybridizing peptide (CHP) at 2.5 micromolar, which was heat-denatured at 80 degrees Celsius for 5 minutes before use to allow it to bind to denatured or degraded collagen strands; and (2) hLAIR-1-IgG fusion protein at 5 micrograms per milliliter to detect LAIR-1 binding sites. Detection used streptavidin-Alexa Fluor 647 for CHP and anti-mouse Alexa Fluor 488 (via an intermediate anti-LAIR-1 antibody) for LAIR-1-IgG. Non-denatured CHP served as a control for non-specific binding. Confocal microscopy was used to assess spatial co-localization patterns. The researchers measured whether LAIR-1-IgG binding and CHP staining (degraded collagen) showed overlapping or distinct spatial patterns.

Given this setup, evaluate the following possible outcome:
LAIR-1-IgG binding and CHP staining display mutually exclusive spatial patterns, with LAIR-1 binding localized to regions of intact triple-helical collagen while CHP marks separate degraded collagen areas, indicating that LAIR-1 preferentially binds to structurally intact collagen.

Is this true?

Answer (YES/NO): YES